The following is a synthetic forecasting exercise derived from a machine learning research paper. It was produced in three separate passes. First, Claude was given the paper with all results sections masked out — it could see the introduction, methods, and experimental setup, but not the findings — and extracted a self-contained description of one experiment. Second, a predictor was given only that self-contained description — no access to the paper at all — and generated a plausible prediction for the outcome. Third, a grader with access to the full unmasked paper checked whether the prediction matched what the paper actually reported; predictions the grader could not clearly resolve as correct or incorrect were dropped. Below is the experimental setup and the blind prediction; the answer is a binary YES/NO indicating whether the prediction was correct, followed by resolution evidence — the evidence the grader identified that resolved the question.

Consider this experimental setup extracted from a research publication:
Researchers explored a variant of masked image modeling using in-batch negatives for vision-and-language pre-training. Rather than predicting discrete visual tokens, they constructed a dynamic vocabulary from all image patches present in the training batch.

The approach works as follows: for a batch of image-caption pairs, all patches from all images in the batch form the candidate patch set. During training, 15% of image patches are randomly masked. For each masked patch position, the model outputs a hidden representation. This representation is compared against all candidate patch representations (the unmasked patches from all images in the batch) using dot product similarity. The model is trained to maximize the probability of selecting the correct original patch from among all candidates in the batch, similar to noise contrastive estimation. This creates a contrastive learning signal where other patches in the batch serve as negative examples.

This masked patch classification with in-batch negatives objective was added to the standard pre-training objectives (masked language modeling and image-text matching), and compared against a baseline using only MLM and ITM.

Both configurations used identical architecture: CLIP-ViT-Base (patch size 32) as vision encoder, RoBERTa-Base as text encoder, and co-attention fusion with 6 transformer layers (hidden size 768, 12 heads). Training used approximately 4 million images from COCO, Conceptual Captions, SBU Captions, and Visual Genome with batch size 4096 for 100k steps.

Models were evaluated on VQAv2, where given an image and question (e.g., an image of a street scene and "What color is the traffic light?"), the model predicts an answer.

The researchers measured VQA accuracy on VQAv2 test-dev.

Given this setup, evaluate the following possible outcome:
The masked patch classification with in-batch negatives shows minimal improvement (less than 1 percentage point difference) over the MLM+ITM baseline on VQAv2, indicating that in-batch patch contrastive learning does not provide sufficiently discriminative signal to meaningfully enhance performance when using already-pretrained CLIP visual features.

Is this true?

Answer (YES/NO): NO